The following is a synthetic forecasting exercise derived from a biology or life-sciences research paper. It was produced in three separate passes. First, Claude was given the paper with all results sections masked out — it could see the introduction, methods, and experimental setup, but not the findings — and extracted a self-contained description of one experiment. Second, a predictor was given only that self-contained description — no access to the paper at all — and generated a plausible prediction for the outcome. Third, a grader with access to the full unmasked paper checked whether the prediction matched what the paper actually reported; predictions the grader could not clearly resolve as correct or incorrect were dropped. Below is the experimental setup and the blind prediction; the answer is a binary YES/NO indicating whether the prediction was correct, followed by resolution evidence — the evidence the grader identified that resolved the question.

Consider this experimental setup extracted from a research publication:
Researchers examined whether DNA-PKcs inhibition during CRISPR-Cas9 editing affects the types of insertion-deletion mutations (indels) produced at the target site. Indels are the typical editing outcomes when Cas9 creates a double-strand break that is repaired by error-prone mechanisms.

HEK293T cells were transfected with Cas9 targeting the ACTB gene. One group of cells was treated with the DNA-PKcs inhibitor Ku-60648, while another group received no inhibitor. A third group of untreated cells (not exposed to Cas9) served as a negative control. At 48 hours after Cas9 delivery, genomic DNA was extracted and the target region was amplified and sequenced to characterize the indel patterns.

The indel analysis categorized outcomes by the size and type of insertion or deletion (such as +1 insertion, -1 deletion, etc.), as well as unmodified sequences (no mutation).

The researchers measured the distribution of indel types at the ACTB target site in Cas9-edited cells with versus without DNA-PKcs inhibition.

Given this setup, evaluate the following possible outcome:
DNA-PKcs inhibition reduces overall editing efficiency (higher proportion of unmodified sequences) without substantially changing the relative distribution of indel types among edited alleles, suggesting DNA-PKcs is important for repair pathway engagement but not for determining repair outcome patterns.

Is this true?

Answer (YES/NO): NO